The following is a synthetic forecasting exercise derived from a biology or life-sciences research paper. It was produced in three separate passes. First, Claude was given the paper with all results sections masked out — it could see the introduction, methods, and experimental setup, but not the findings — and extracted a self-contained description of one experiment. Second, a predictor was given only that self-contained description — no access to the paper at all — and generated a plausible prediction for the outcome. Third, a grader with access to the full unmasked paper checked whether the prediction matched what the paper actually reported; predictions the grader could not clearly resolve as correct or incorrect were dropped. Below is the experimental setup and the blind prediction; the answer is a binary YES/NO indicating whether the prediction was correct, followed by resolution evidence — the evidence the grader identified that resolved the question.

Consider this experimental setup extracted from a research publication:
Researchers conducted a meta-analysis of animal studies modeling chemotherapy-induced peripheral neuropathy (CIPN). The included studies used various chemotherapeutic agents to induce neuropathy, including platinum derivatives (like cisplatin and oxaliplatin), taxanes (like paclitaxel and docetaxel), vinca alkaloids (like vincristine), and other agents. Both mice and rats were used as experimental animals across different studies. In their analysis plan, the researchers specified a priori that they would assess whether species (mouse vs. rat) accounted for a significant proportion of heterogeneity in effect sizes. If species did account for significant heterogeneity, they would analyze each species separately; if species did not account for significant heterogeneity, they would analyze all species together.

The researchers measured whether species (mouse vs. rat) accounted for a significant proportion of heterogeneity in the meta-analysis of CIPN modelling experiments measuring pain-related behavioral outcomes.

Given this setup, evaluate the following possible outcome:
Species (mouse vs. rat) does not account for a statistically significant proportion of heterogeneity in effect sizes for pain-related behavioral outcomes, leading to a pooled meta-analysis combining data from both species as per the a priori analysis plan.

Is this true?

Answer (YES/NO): YES